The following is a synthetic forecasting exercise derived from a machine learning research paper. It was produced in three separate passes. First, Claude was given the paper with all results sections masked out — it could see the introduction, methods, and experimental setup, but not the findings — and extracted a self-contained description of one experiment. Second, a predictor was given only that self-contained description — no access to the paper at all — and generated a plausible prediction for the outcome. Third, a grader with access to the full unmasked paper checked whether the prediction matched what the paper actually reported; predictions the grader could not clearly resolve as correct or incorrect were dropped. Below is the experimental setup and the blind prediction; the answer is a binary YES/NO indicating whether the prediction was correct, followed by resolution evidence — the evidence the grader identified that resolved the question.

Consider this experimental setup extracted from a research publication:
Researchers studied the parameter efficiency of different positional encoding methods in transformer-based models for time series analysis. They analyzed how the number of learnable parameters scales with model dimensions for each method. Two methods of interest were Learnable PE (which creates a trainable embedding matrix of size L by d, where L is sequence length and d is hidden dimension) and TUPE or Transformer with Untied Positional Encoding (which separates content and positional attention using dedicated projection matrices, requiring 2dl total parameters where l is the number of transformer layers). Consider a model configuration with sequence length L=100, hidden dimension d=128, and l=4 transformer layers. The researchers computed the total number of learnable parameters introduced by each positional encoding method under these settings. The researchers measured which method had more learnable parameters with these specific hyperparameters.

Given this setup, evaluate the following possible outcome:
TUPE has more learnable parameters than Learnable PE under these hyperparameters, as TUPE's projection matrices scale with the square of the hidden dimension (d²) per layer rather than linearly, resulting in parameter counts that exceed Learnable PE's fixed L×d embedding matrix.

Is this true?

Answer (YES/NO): NO